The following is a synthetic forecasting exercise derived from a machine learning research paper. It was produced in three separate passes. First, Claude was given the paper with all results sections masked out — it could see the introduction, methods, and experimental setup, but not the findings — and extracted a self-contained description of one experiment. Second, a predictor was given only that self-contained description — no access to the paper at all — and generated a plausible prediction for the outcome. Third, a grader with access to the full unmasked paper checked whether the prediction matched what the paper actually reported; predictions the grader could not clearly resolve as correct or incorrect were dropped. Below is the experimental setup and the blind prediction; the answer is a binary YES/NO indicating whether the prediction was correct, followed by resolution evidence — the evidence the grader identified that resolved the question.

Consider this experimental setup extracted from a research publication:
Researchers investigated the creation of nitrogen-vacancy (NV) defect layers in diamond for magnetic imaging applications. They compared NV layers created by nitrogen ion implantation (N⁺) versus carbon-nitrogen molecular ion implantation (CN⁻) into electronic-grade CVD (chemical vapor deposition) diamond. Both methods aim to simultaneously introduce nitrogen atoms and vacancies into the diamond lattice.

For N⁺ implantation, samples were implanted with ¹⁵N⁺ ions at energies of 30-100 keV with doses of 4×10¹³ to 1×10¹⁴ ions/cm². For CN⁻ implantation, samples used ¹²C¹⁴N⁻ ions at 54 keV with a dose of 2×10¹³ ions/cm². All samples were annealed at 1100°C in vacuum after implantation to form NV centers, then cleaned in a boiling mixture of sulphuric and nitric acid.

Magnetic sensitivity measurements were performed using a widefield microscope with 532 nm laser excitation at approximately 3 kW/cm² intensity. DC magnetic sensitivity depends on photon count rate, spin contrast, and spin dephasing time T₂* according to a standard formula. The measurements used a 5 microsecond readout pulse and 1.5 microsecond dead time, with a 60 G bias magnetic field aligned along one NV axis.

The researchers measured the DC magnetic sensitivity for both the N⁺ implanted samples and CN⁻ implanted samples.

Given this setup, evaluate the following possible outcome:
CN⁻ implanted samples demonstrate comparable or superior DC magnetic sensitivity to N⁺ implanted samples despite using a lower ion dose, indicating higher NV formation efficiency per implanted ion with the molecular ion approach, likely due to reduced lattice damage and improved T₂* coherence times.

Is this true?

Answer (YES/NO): NO